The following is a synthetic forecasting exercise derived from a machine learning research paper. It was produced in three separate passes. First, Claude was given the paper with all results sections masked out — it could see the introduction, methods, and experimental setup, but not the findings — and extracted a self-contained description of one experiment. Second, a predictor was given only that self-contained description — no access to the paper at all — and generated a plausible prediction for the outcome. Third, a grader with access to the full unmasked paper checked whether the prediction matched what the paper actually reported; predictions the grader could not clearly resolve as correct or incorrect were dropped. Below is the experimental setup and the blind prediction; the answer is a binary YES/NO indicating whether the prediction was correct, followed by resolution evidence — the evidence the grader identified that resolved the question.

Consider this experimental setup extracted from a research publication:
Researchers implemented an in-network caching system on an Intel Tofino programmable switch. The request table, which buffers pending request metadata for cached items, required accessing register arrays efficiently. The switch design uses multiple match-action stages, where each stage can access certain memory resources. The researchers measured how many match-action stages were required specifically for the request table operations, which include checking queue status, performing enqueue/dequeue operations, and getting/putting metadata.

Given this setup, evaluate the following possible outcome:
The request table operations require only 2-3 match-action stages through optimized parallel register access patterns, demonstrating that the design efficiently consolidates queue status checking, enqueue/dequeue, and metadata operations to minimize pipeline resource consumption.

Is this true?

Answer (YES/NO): YES